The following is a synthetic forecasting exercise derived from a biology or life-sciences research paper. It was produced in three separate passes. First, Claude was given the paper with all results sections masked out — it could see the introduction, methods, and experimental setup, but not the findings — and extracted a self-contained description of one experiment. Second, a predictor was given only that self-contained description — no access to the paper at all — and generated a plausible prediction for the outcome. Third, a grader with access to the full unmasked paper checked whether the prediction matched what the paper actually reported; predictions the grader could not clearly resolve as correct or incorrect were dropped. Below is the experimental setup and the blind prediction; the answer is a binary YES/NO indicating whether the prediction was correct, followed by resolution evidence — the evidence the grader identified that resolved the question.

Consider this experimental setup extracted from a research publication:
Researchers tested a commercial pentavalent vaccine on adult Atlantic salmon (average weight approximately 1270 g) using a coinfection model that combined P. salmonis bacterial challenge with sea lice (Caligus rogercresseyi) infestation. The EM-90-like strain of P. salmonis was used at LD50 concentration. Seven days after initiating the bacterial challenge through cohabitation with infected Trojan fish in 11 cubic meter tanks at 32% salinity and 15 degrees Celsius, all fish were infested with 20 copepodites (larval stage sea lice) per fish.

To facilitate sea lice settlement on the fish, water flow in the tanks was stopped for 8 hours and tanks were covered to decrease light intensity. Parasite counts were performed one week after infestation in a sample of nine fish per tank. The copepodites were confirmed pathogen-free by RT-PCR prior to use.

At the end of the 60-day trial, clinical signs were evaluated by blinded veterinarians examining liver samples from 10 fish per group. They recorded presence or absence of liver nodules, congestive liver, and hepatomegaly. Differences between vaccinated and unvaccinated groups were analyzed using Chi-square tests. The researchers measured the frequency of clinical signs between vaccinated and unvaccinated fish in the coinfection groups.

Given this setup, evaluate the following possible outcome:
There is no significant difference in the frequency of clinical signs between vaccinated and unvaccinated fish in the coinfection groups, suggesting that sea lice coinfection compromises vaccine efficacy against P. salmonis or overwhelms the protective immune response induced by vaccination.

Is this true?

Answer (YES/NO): YES